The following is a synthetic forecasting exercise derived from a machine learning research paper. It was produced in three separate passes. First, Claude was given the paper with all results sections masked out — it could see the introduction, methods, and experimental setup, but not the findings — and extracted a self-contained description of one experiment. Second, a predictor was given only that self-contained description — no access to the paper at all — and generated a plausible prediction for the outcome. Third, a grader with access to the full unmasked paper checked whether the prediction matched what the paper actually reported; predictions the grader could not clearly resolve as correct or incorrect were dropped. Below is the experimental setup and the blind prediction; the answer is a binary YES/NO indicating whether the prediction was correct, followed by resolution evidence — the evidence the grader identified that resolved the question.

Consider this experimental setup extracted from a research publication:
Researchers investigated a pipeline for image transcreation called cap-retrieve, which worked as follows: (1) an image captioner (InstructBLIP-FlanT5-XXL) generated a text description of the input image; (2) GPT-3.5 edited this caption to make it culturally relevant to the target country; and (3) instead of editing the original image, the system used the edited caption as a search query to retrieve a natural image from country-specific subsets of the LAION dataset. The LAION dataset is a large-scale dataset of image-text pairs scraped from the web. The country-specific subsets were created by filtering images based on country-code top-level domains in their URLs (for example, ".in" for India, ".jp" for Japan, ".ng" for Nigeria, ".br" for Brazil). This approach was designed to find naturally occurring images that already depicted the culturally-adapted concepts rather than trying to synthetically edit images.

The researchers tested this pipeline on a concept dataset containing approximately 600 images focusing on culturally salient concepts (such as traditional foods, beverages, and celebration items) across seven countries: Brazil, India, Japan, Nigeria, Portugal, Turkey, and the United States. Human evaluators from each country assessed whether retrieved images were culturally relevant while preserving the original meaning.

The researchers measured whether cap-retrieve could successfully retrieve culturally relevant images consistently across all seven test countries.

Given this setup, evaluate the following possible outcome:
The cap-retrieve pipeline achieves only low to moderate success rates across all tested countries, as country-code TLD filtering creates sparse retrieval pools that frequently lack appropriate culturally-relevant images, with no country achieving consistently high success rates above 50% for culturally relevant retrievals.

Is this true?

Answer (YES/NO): YES